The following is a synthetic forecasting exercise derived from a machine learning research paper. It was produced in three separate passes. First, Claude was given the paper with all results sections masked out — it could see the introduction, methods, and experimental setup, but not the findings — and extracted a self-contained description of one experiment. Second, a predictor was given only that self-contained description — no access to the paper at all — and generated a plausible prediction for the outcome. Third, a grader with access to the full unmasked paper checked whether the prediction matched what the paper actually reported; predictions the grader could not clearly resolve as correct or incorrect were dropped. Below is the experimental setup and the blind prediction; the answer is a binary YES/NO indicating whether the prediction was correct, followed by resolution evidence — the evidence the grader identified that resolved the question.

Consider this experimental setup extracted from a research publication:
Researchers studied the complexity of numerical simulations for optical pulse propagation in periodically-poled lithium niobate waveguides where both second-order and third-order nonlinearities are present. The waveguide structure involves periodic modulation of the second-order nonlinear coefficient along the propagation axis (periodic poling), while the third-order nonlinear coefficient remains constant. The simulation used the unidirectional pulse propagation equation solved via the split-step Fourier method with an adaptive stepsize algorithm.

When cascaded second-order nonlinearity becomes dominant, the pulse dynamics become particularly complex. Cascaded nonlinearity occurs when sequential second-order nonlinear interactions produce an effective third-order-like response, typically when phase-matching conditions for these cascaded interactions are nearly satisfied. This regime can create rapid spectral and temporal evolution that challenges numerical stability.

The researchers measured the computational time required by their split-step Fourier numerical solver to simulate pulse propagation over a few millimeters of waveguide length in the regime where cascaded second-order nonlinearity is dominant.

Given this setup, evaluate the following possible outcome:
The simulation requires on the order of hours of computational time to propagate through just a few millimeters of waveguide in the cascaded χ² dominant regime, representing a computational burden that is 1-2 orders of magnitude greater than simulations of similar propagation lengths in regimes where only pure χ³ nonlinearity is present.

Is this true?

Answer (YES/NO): NO